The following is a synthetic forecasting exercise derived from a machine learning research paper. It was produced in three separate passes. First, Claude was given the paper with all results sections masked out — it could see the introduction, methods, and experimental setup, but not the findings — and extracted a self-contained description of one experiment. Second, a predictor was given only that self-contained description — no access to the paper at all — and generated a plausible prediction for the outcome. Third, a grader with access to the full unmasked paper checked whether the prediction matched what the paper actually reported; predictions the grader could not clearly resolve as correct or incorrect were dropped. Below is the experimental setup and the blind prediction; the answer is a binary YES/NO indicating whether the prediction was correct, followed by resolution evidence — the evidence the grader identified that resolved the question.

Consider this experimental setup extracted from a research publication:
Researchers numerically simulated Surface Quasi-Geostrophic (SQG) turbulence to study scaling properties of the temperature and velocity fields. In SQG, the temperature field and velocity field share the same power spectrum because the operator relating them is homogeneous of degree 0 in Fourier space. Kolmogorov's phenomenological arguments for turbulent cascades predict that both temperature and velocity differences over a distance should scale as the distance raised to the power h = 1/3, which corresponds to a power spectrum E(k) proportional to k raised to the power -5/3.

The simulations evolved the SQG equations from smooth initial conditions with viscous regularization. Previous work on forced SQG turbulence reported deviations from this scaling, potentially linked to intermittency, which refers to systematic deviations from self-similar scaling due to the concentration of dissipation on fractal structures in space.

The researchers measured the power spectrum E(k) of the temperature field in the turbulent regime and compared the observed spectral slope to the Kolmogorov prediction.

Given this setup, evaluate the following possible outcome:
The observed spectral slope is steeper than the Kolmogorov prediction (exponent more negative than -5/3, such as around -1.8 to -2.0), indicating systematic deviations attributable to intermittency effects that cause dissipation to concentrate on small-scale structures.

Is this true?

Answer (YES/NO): NO